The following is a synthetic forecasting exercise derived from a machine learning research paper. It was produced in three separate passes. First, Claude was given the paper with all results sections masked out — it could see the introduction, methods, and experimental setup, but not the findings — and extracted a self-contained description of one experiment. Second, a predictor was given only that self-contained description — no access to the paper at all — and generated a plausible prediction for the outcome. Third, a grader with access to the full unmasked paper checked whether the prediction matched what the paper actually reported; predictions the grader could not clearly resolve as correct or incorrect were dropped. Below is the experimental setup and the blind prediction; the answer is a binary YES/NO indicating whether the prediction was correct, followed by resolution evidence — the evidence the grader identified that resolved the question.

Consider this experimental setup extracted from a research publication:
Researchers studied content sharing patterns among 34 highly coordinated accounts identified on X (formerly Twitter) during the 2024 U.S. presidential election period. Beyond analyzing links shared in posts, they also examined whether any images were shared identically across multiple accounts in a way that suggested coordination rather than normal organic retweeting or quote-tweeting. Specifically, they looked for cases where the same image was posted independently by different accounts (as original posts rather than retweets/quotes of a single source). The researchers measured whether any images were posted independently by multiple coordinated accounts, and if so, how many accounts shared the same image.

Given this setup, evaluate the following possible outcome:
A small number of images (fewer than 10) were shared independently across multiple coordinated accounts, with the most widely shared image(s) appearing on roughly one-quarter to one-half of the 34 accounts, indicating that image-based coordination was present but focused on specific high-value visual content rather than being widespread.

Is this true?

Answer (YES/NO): NO